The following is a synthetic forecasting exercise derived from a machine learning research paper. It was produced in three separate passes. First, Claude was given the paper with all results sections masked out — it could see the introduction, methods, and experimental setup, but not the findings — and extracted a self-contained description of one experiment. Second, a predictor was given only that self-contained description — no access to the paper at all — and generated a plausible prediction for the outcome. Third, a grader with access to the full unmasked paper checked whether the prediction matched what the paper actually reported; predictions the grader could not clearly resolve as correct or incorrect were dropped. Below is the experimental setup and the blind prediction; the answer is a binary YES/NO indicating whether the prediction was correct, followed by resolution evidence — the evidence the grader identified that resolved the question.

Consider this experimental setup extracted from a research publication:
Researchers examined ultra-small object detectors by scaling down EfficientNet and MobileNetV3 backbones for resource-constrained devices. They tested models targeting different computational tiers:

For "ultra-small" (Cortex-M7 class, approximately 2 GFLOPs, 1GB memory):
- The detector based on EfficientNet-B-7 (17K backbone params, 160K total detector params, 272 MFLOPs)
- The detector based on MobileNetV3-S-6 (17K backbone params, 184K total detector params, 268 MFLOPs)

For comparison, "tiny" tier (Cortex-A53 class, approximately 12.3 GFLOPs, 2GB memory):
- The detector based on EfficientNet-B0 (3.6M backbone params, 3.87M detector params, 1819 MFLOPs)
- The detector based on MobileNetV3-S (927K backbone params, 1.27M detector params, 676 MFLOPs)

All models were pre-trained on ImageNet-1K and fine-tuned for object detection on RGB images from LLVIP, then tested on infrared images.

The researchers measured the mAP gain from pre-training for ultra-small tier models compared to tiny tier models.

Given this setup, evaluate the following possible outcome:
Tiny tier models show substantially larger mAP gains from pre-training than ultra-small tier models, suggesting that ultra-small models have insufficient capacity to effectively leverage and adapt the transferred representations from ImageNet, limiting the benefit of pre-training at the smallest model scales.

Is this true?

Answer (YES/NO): YES